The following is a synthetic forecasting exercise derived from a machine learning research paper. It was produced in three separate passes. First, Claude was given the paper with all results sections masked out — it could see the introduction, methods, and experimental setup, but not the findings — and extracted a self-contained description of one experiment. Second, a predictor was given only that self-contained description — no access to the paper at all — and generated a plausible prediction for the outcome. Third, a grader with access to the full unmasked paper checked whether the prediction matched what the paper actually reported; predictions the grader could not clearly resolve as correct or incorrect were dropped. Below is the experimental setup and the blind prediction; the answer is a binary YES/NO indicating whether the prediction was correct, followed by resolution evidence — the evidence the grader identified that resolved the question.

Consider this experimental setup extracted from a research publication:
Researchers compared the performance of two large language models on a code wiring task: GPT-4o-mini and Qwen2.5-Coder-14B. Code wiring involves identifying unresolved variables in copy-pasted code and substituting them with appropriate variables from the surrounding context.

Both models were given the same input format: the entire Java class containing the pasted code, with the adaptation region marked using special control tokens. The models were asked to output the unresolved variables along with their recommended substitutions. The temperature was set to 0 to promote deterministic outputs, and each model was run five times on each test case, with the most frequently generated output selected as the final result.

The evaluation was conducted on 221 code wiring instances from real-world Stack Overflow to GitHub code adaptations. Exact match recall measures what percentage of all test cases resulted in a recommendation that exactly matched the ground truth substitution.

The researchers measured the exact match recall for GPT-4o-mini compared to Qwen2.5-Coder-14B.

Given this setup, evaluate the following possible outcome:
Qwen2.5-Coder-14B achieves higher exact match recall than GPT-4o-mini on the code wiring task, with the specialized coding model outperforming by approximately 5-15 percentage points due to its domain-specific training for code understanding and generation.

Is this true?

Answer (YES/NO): NO